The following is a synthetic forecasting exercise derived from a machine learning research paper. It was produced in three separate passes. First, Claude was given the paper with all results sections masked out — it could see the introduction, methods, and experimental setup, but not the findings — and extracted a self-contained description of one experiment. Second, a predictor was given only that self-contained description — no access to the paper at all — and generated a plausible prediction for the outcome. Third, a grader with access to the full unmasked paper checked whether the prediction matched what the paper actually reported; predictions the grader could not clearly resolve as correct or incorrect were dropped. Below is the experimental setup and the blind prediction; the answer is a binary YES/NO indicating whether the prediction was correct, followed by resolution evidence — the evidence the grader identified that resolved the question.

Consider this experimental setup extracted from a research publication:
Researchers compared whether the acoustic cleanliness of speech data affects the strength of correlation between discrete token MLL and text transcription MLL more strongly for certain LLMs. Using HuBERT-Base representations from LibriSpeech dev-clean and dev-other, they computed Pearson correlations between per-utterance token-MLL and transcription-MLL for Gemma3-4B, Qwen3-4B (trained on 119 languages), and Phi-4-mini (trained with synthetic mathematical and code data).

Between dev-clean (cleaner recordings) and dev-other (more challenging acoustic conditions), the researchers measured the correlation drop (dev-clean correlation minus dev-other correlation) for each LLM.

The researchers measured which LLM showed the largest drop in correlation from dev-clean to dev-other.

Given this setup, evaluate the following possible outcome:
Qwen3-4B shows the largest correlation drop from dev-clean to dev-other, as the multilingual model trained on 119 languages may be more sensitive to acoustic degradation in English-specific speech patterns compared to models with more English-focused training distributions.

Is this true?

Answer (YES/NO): NO